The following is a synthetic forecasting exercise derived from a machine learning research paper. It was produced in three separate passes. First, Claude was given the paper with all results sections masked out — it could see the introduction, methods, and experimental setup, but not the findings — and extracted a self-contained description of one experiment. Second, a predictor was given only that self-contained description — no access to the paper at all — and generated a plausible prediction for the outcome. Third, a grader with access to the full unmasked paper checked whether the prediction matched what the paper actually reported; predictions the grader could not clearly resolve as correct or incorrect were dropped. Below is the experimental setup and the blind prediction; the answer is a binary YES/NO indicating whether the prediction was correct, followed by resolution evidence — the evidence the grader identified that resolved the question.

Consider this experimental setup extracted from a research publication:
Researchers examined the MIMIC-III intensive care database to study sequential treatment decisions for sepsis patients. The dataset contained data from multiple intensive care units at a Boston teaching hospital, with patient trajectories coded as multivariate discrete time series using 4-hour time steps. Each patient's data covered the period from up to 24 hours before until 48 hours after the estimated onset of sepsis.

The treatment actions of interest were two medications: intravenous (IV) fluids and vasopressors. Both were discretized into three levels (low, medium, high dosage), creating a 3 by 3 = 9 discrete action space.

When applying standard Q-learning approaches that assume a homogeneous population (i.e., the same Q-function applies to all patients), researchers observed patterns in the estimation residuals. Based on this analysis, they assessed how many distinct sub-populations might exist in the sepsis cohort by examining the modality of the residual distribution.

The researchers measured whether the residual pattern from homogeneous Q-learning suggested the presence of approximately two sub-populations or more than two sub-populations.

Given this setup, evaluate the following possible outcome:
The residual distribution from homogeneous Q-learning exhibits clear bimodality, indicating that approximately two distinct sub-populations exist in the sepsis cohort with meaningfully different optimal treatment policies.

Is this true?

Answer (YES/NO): YES